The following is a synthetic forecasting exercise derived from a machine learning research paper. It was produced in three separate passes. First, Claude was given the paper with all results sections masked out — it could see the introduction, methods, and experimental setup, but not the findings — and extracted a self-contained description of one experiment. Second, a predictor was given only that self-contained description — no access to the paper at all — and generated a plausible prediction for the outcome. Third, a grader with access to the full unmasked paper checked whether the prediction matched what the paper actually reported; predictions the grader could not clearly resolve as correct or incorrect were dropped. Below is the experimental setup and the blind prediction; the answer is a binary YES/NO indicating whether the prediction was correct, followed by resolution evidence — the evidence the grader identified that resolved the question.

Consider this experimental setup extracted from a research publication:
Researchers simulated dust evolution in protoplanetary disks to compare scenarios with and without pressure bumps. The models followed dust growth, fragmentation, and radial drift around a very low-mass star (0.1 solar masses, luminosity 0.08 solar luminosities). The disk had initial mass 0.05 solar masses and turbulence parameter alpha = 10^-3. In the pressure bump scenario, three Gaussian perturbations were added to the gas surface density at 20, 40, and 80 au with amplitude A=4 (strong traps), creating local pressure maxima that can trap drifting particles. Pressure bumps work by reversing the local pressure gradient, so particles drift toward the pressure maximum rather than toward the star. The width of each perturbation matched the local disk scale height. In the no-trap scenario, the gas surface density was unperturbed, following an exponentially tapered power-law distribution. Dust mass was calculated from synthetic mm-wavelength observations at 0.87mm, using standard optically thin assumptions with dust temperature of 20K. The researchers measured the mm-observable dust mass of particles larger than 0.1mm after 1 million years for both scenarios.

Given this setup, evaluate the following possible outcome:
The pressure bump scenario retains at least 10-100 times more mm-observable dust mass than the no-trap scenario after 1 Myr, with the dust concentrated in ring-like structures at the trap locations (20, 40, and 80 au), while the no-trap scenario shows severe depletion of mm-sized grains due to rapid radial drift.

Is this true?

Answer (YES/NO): NO